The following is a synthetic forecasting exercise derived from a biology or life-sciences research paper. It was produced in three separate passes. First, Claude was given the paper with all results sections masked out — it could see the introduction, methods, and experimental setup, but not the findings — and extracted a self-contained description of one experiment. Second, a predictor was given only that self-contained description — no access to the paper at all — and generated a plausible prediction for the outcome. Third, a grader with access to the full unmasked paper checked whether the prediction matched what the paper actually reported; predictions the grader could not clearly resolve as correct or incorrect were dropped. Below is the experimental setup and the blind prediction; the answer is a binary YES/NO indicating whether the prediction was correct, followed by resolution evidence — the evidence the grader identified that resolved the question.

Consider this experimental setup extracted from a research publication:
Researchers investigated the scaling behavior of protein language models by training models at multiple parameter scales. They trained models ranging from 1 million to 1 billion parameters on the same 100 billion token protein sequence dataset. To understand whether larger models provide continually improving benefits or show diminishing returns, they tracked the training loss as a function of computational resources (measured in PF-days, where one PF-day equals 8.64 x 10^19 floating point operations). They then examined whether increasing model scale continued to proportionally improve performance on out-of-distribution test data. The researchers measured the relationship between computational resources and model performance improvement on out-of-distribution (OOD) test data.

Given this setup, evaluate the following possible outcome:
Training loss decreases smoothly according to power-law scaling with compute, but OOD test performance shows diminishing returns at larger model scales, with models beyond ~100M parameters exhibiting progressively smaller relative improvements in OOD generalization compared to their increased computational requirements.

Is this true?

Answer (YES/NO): NO